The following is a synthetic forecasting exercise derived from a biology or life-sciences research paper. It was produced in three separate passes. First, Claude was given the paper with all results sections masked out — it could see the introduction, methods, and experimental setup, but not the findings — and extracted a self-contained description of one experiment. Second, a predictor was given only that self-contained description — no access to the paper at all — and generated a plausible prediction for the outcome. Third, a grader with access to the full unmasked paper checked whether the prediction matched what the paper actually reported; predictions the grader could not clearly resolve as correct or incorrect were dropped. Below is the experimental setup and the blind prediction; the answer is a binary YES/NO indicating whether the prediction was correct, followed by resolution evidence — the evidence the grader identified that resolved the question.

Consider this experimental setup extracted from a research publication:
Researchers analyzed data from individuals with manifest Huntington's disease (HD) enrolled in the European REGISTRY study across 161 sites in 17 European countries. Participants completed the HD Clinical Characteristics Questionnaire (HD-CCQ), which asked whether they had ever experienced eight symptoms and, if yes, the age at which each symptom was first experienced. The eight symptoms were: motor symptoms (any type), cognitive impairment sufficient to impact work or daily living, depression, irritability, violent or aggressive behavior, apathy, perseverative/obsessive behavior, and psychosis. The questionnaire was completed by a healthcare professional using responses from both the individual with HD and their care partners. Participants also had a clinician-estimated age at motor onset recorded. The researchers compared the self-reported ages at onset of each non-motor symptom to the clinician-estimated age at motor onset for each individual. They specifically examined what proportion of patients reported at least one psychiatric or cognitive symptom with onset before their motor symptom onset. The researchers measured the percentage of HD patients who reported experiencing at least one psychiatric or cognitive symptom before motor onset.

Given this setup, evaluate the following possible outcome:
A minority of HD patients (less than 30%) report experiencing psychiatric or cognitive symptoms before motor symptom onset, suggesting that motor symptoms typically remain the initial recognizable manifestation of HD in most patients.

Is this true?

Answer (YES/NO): NO